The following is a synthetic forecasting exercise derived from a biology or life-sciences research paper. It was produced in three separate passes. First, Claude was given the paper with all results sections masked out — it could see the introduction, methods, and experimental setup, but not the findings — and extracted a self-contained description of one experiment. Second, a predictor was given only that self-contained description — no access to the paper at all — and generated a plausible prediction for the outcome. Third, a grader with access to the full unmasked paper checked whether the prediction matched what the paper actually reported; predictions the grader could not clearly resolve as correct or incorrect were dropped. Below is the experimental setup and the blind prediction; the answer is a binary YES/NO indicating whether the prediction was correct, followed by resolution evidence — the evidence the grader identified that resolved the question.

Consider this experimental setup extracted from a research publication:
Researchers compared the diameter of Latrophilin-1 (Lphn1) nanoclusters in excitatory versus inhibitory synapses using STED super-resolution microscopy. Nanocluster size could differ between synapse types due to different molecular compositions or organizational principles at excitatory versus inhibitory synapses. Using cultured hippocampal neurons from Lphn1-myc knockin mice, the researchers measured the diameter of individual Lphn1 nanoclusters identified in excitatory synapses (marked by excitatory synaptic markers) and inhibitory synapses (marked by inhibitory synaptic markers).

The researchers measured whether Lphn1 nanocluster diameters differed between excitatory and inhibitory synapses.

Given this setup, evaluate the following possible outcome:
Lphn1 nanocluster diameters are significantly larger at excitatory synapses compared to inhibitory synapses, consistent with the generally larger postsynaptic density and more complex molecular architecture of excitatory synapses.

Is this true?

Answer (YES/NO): NO